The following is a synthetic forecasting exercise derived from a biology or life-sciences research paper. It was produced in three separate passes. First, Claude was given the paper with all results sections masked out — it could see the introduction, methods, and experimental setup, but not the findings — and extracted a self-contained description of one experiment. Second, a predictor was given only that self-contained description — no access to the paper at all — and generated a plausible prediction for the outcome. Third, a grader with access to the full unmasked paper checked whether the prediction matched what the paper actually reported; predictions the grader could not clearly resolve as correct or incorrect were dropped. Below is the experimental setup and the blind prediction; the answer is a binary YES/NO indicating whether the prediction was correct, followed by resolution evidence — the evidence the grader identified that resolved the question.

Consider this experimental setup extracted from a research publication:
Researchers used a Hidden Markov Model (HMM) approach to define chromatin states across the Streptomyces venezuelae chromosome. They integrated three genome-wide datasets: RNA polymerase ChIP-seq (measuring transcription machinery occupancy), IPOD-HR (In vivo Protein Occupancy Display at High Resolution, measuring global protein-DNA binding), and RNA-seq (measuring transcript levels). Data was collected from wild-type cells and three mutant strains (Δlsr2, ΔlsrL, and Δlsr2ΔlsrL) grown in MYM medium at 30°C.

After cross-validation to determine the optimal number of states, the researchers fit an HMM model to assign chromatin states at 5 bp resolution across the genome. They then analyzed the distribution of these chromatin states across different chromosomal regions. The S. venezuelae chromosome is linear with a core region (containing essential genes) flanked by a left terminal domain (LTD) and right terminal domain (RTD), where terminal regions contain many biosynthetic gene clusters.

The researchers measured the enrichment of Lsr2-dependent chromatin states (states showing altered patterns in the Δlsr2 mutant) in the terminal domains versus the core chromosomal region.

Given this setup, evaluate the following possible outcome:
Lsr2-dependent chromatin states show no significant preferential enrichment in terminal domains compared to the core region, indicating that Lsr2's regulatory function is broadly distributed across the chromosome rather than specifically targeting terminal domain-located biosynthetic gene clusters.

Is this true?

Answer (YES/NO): NO